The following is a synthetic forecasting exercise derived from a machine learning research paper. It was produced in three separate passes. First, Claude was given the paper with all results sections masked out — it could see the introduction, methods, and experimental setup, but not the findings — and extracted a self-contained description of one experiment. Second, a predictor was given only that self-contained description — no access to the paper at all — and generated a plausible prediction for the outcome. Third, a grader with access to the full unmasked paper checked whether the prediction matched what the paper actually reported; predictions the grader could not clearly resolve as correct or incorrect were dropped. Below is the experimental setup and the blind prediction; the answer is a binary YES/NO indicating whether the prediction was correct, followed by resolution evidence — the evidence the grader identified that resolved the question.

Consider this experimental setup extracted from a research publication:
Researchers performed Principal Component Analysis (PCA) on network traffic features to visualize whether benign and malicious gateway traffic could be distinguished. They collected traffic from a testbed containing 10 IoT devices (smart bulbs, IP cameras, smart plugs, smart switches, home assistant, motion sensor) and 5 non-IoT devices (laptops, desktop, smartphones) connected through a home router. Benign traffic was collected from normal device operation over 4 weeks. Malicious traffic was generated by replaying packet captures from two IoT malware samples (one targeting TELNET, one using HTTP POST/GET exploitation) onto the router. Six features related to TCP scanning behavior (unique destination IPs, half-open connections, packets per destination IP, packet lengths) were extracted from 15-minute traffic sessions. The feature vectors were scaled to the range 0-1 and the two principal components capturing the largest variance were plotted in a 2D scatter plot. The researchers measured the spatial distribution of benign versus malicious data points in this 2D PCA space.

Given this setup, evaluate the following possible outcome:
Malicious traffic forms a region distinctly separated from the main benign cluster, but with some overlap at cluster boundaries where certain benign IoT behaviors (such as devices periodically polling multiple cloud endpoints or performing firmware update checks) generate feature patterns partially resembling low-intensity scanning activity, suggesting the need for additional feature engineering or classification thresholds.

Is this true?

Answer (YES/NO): NO